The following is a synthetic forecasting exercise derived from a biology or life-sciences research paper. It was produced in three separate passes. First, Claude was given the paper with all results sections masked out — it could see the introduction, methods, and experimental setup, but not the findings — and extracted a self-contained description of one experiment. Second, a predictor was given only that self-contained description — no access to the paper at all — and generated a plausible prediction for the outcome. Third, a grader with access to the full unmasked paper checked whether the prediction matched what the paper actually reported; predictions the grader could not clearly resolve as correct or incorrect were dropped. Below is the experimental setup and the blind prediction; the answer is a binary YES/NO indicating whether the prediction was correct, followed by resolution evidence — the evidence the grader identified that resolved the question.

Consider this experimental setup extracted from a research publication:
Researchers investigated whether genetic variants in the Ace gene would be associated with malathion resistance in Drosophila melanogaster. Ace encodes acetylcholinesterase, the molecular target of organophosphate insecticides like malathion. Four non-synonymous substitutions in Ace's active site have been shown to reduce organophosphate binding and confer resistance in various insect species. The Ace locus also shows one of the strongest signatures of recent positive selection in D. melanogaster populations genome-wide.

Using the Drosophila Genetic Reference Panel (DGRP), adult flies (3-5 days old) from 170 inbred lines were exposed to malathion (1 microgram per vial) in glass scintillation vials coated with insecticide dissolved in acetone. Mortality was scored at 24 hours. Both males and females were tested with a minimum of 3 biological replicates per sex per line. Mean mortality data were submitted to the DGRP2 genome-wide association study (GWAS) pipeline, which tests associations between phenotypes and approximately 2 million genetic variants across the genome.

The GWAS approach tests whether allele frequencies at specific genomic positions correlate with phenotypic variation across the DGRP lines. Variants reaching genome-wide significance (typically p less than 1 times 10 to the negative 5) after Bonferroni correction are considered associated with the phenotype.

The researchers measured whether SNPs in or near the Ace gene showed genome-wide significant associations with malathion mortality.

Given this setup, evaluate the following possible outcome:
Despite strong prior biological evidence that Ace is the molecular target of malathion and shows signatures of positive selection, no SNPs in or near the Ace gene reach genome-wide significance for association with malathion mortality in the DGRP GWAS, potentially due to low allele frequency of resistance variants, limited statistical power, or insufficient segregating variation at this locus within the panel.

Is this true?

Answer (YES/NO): NO